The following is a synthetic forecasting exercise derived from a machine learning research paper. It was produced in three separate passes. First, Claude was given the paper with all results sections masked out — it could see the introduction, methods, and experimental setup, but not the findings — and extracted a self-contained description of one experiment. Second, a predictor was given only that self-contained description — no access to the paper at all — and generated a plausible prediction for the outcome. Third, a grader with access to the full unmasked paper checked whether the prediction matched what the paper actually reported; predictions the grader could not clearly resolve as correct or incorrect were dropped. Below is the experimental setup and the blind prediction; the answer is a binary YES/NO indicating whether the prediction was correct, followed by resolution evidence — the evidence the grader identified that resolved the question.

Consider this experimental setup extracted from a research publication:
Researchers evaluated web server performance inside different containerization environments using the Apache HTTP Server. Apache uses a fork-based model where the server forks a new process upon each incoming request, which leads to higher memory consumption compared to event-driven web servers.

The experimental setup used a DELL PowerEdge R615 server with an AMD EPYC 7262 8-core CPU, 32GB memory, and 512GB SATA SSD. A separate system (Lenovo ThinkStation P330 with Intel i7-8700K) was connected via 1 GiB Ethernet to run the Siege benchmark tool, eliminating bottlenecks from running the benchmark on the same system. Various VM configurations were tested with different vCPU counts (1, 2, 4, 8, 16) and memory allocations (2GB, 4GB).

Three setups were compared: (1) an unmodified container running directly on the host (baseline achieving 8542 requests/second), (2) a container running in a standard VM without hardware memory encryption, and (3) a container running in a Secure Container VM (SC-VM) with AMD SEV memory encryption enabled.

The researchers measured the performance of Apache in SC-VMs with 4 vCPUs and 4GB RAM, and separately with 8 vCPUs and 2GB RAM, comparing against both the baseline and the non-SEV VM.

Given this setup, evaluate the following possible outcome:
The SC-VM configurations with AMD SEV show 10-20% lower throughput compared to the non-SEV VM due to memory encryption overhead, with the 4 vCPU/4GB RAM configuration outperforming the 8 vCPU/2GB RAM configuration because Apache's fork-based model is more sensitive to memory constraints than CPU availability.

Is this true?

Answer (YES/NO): NO